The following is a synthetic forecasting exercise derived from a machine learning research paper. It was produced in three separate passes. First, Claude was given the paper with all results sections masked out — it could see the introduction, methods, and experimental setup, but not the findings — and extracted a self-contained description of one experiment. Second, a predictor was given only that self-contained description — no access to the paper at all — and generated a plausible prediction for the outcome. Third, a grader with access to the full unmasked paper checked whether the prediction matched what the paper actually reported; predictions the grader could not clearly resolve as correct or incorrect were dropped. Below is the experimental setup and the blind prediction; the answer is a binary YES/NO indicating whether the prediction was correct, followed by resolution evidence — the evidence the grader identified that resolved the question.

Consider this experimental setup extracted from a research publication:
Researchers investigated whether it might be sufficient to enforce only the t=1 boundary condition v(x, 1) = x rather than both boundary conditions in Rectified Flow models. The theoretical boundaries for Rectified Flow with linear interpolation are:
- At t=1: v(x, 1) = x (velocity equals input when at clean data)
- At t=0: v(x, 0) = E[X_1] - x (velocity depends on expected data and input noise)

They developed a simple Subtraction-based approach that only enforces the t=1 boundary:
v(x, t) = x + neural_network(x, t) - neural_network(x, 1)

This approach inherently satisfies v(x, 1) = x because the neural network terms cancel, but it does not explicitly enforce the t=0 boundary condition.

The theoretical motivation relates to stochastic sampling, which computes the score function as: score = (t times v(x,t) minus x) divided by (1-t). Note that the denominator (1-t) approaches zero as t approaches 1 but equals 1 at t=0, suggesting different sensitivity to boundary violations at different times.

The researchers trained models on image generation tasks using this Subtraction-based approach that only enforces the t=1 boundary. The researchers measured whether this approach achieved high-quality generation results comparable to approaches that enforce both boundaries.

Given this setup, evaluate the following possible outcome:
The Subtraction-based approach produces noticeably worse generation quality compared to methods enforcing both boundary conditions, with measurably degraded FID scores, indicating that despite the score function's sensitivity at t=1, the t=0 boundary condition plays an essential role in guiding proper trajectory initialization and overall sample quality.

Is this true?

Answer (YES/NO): NO